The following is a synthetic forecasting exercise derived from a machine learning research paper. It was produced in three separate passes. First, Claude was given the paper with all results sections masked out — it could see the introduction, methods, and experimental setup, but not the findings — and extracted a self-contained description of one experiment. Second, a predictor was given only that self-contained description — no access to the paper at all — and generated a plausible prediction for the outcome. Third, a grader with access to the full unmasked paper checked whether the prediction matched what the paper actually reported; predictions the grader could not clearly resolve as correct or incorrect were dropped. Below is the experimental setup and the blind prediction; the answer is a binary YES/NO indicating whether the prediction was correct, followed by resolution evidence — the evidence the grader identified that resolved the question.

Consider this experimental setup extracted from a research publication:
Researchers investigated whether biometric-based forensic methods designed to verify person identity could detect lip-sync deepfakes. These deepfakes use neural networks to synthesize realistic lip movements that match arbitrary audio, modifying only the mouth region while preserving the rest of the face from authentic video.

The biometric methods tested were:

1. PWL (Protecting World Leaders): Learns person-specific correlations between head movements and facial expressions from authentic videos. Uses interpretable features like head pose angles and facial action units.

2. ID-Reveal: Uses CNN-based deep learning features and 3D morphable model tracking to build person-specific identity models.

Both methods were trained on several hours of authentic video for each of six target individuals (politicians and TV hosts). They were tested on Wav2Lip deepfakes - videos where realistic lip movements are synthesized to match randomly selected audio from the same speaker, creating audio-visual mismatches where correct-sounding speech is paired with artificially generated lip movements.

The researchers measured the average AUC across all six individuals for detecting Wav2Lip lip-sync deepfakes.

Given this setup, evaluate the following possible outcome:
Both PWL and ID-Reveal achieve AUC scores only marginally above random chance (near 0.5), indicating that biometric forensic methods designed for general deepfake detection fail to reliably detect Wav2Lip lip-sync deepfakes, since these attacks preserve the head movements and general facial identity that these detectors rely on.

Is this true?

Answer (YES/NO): NO